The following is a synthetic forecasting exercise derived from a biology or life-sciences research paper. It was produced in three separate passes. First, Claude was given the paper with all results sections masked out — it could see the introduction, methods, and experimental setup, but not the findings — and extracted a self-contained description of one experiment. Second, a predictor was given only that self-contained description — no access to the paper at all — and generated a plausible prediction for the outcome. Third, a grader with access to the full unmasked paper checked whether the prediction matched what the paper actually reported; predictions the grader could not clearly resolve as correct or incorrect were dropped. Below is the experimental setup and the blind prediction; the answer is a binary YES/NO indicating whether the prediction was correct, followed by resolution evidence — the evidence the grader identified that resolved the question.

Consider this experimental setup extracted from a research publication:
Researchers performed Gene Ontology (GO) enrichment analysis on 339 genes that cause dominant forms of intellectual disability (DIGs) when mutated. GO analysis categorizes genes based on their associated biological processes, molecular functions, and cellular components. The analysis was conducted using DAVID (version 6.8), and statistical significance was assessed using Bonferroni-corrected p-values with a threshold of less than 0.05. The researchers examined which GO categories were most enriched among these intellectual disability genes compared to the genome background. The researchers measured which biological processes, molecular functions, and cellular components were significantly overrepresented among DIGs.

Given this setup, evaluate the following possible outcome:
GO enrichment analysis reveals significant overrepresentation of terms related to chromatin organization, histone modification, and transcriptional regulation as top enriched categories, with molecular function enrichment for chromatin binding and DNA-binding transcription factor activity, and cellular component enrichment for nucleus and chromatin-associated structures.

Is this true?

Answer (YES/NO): NO